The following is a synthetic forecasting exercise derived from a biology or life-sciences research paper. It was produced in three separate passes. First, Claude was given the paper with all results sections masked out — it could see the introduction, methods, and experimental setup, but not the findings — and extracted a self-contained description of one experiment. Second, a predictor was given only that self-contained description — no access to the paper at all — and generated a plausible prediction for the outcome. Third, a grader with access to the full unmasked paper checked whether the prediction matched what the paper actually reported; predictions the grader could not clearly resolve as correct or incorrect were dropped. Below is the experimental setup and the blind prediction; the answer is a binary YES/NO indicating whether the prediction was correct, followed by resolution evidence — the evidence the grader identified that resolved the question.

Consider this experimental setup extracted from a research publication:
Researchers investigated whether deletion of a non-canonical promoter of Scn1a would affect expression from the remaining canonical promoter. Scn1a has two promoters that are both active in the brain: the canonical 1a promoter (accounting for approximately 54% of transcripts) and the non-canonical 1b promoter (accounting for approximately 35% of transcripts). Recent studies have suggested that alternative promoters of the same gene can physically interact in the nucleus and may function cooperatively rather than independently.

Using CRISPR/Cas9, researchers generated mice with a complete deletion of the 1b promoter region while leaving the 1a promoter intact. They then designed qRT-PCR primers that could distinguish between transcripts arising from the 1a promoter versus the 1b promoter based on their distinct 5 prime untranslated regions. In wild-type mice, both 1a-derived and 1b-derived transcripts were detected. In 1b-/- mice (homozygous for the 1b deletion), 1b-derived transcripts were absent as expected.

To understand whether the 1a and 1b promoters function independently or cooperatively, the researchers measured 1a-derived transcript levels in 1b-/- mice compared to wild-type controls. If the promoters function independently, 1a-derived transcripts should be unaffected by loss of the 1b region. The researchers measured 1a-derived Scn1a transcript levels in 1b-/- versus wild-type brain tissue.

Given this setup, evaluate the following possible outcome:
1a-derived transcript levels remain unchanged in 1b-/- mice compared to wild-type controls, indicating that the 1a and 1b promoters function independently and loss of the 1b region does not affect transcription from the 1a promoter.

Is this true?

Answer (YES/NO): NO